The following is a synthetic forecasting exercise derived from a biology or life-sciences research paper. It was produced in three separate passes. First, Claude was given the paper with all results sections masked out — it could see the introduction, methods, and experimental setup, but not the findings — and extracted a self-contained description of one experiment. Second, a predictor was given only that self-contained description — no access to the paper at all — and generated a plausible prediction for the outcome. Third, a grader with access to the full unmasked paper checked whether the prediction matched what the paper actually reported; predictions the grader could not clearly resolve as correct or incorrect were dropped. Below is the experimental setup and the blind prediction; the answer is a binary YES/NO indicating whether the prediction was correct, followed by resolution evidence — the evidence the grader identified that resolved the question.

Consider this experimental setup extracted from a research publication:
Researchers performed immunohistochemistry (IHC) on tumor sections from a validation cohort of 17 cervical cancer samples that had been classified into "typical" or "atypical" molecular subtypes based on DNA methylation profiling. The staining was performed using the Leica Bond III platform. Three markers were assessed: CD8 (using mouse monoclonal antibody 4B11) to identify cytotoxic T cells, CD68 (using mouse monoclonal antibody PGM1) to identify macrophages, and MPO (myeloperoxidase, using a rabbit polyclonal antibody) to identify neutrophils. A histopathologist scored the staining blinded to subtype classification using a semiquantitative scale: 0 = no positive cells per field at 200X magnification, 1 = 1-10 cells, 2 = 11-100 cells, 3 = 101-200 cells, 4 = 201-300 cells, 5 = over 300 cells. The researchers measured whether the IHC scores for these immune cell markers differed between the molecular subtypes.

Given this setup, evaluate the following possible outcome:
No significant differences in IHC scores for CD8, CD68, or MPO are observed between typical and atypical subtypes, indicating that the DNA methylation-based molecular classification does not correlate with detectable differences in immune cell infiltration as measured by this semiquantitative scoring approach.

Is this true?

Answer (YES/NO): NO